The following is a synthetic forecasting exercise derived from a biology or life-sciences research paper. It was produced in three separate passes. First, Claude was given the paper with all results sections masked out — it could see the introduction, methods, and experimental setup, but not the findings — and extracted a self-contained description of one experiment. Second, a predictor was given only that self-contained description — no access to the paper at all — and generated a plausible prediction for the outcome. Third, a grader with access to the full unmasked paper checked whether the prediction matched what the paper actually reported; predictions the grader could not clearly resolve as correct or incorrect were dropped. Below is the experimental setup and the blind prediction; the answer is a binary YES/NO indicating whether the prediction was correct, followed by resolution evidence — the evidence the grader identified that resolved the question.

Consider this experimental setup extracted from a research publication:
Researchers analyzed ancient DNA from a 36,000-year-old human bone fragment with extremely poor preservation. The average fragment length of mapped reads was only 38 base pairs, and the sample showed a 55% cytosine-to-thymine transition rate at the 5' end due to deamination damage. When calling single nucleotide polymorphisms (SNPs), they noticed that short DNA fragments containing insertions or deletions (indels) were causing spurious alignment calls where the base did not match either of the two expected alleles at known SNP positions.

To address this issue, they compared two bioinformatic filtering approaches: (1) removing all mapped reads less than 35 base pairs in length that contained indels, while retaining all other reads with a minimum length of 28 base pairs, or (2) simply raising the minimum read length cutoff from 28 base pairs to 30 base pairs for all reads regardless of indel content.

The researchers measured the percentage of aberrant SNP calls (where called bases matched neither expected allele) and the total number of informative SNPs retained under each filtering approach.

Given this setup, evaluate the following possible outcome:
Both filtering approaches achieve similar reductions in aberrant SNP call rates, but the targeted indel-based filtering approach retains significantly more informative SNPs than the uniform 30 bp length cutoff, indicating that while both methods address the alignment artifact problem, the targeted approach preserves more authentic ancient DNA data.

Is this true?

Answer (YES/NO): NO